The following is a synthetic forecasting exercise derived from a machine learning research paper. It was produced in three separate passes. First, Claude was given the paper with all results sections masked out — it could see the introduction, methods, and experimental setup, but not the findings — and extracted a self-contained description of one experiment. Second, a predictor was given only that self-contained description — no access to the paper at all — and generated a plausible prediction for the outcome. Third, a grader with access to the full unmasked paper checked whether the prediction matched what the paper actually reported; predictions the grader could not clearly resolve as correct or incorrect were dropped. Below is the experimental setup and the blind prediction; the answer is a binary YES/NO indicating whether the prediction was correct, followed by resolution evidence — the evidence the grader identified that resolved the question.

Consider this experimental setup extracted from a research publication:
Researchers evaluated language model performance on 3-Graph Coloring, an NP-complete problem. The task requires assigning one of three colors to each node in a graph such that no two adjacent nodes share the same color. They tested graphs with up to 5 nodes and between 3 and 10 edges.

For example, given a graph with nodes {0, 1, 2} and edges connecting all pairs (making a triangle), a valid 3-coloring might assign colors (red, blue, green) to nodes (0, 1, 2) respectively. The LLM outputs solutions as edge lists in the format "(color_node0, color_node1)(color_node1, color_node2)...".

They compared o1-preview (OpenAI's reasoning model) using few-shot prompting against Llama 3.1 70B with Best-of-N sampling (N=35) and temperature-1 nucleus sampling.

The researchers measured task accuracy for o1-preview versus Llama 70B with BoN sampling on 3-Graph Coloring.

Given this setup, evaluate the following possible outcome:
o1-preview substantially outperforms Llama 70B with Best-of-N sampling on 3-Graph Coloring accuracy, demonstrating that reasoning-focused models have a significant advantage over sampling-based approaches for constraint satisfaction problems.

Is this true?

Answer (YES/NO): NO